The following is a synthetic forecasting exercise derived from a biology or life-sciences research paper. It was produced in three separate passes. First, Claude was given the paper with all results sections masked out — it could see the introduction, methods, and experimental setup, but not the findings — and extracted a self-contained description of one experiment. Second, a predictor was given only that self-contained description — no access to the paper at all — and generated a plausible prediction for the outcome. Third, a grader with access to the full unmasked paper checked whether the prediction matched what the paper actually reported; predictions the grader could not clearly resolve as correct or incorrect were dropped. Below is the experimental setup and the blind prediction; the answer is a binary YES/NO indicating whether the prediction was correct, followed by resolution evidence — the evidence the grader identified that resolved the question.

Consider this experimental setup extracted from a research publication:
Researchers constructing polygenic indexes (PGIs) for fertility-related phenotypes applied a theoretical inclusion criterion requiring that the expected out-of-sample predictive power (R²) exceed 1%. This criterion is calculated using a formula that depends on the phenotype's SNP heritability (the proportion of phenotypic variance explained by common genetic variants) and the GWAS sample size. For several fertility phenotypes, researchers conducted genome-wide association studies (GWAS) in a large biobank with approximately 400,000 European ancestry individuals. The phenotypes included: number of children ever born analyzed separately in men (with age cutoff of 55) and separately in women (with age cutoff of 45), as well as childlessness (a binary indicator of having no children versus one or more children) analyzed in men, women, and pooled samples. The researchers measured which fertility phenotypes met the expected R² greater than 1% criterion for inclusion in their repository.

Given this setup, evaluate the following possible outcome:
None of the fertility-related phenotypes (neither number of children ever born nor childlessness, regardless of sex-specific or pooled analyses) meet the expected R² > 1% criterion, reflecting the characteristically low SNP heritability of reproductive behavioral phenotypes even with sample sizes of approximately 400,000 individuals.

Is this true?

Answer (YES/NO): NO